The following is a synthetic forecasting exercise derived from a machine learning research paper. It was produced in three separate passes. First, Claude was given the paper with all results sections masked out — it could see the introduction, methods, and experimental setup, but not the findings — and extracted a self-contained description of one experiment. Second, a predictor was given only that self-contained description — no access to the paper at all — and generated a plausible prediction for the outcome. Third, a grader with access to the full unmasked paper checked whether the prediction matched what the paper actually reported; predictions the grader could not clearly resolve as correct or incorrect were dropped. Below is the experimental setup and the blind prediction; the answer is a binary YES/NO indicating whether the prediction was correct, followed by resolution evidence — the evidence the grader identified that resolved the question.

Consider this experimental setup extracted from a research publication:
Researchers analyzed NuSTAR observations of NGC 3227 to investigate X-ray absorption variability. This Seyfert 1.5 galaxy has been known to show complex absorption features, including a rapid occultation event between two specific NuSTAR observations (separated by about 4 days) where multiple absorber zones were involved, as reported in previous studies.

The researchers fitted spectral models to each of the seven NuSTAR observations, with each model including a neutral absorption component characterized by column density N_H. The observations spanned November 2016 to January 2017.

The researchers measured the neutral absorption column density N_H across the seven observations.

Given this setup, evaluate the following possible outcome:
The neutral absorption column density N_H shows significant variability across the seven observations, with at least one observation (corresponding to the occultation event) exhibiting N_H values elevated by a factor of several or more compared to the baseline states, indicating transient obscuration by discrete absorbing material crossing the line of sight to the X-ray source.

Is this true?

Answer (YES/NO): NO